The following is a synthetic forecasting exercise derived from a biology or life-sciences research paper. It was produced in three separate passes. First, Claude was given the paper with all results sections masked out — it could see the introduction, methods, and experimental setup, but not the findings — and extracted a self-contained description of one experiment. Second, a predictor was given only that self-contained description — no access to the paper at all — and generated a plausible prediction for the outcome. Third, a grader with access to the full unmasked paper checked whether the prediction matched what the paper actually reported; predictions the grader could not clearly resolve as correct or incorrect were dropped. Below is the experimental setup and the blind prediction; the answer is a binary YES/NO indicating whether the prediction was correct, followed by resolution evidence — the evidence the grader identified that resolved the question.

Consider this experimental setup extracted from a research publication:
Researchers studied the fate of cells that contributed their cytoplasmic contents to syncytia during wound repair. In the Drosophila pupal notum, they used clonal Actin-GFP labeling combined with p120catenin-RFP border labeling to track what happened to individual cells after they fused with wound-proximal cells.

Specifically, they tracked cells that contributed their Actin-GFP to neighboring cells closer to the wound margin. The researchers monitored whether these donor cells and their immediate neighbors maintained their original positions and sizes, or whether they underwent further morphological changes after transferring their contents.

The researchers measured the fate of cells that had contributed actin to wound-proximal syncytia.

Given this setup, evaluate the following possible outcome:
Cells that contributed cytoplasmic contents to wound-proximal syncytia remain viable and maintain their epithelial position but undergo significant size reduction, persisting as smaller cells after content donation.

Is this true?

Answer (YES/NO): NO